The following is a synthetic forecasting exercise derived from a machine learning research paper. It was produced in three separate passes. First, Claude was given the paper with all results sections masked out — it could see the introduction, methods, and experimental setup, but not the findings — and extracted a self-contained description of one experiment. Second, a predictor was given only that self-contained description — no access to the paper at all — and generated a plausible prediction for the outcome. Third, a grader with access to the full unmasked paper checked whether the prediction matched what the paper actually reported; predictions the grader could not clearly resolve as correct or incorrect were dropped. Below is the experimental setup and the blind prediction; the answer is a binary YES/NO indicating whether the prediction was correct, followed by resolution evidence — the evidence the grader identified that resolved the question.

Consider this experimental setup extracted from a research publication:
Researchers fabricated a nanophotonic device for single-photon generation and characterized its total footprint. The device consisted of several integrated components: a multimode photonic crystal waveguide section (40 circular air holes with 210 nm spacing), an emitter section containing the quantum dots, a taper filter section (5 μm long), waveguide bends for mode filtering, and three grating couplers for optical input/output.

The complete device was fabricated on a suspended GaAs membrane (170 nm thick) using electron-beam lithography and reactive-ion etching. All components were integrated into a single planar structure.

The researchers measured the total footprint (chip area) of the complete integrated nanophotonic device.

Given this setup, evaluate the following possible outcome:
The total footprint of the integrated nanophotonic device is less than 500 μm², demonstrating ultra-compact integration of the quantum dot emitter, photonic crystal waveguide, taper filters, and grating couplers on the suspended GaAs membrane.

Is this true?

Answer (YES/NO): NO